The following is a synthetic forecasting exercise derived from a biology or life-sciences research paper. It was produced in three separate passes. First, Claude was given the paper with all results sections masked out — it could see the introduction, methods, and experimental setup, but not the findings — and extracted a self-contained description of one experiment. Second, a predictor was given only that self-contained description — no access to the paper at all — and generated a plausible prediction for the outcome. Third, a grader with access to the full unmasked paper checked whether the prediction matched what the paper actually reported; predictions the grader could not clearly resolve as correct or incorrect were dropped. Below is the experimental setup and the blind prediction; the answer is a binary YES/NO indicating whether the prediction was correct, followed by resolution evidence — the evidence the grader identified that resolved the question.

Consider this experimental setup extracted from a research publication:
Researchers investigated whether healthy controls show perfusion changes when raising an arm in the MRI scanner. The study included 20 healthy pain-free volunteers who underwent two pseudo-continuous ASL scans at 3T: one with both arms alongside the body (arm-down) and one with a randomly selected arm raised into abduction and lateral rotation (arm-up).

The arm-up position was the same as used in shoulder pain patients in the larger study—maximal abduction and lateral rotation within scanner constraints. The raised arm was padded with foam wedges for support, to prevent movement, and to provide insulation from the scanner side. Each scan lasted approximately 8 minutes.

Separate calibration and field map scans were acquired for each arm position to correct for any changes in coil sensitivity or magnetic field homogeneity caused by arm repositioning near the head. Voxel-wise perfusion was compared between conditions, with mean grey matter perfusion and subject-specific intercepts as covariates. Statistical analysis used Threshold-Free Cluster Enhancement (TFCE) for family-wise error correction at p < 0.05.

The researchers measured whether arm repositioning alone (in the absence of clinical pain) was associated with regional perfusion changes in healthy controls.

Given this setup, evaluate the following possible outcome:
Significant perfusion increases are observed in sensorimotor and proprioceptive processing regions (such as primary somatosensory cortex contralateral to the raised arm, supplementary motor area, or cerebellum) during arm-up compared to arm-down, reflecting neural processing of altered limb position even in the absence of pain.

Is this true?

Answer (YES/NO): NO